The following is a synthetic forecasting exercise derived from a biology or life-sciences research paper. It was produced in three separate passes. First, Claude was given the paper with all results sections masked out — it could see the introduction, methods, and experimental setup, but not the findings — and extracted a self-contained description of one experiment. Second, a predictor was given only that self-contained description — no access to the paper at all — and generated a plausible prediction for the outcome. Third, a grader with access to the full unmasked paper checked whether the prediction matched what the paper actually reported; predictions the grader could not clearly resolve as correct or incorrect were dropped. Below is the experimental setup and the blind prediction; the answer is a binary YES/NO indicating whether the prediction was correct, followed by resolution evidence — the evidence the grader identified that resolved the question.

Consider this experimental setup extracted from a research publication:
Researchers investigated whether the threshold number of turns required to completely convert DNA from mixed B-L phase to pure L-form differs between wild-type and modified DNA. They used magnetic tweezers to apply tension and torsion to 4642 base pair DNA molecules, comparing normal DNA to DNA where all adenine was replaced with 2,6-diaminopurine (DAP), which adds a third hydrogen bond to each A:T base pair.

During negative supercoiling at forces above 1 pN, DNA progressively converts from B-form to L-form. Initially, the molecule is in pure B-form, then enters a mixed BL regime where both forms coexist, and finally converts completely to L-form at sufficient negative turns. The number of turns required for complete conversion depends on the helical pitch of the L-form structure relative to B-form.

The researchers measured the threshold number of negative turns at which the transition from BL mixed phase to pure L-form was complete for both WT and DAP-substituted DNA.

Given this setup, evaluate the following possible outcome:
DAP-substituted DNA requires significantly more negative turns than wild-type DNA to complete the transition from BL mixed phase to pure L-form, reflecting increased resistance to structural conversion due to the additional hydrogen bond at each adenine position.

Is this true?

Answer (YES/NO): NO